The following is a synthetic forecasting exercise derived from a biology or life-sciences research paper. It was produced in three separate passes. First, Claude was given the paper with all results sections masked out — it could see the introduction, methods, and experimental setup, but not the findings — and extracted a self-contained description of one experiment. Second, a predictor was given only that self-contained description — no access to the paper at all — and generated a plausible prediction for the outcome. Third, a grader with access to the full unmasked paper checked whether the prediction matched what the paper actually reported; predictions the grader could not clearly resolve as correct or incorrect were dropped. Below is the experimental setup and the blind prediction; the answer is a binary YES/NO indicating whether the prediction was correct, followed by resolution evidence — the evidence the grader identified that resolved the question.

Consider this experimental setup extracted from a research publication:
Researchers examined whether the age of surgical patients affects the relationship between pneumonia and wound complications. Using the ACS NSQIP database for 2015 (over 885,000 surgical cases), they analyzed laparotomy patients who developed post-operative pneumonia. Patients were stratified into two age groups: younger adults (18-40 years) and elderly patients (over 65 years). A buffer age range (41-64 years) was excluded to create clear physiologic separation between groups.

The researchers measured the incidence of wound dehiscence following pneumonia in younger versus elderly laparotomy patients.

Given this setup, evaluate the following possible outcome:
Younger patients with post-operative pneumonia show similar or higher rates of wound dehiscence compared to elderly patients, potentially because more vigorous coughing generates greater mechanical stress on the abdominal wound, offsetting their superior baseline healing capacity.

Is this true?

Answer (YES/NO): NO